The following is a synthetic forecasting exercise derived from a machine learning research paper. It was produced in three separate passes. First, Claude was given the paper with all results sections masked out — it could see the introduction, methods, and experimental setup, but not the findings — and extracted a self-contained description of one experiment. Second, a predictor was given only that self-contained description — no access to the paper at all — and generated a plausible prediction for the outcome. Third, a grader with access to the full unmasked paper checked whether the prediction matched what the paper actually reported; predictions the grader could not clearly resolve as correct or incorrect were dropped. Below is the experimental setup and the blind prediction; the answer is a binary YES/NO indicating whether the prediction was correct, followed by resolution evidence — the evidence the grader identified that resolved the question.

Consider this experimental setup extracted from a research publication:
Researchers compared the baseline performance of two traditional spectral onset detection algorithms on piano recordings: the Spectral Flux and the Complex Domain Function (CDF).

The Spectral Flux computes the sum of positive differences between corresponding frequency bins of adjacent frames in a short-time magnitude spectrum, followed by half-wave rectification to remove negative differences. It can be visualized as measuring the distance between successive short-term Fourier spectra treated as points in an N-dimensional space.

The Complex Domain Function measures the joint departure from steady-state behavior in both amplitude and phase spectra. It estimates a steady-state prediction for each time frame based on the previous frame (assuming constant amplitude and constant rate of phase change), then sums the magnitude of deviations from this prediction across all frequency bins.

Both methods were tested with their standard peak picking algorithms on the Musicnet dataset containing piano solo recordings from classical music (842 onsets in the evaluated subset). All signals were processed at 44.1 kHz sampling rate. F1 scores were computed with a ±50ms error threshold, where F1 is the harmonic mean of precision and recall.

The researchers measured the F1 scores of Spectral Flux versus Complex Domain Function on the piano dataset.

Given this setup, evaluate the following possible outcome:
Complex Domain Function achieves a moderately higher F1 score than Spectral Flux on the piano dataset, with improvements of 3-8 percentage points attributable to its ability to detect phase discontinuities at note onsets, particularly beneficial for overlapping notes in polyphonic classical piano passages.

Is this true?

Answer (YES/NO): NO